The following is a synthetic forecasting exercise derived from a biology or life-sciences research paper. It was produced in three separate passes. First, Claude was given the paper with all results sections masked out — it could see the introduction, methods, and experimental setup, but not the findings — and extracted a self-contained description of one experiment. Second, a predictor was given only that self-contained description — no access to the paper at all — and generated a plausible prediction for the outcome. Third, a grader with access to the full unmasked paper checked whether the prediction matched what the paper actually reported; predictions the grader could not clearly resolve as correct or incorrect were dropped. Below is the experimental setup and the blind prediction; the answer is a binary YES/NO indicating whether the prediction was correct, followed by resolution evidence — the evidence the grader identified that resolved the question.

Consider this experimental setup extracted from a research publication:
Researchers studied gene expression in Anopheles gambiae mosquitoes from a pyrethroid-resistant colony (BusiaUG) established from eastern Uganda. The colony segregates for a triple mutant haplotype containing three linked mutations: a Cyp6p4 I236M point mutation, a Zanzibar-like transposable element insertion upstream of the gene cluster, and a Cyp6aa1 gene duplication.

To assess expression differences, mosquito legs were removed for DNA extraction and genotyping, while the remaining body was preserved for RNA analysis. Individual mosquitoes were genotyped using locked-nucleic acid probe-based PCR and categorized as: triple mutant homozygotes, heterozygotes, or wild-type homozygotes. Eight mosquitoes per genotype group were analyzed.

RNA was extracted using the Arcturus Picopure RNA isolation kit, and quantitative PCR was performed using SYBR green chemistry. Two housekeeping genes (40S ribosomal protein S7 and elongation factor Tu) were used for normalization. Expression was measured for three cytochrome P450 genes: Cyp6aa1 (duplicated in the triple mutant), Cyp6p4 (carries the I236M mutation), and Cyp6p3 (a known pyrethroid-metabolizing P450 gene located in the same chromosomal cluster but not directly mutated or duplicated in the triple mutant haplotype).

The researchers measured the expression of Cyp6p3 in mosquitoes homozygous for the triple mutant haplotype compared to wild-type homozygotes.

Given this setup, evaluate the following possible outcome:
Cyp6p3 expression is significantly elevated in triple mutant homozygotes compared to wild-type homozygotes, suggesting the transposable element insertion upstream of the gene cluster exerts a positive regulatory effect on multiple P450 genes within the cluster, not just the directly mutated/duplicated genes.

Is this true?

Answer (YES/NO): NO